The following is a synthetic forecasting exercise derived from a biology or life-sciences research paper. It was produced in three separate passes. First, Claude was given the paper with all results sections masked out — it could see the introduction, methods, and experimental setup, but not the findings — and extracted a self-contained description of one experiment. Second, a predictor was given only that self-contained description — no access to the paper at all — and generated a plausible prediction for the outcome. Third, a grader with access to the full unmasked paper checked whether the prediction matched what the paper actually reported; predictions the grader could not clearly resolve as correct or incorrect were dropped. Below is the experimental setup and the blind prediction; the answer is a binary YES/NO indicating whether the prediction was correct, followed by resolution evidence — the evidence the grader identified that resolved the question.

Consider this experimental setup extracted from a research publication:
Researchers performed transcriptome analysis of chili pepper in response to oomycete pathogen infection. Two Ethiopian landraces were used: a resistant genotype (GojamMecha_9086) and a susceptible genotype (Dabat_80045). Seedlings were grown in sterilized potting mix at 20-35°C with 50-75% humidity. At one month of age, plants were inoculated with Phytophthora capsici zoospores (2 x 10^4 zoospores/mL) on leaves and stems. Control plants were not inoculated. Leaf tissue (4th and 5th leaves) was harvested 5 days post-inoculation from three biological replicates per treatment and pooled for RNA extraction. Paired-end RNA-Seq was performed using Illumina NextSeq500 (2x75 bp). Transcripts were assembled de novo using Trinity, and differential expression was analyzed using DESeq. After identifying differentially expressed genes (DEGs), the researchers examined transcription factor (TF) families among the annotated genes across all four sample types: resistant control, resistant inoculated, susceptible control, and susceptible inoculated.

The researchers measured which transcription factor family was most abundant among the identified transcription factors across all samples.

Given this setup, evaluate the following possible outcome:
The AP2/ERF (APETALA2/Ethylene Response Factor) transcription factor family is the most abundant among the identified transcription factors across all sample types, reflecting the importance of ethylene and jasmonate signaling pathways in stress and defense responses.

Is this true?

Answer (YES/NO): NO